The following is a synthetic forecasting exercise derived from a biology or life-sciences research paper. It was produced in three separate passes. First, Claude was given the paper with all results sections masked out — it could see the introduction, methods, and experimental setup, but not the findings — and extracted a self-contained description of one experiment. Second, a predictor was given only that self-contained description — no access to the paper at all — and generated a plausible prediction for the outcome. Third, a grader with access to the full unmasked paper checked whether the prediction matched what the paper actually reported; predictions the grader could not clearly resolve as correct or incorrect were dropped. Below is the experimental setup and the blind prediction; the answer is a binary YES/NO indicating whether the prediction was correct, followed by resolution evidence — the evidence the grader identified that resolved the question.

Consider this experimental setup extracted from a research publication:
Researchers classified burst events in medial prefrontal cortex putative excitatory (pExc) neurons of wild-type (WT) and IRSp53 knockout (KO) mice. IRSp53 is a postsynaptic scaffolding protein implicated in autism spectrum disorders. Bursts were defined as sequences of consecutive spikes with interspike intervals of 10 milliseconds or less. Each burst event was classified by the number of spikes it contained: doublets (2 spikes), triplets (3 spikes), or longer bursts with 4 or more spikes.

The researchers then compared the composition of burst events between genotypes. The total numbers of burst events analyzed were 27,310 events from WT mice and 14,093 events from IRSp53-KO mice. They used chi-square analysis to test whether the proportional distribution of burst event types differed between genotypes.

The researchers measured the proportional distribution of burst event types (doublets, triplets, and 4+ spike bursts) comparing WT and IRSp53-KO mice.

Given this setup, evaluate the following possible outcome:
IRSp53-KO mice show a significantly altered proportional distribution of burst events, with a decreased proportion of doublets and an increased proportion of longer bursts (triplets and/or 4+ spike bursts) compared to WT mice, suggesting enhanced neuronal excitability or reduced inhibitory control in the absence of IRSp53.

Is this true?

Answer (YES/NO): NO